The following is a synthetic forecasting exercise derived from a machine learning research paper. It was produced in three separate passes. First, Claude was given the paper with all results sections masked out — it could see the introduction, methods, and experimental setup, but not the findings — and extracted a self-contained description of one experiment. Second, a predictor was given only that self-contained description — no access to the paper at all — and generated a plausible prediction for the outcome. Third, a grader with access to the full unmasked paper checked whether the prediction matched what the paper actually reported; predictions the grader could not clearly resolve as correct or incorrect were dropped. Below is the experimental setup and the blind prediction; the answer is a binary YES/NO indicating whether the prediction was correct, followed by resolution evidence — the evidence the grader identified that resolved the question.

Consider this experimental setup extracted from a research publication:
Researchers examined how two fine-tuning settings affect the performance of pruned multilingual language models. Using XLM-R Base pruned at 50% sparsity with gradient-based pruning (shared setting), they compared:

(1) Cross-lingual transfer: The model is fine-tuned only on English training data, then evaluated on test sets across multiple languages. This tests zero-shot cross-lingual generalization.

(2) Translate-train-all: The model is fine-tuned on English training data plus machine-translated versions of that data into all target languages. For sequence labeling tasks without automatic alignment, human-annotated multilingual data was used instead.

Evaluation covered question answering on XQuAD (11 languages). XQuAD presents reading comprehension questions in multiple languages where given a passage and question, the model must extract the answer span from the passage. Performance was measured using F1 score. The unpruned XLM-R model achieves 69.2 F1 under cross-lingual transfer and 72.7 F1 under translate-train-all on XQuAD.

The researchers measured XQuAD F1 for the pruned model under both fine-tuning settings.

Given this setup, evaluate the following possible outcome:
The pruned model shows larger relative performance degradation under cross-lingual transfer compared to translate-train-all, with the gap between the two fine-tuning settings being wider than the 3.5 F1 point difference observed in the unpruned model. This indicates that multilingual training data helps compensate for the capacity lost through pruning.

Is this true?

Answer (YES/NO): YES